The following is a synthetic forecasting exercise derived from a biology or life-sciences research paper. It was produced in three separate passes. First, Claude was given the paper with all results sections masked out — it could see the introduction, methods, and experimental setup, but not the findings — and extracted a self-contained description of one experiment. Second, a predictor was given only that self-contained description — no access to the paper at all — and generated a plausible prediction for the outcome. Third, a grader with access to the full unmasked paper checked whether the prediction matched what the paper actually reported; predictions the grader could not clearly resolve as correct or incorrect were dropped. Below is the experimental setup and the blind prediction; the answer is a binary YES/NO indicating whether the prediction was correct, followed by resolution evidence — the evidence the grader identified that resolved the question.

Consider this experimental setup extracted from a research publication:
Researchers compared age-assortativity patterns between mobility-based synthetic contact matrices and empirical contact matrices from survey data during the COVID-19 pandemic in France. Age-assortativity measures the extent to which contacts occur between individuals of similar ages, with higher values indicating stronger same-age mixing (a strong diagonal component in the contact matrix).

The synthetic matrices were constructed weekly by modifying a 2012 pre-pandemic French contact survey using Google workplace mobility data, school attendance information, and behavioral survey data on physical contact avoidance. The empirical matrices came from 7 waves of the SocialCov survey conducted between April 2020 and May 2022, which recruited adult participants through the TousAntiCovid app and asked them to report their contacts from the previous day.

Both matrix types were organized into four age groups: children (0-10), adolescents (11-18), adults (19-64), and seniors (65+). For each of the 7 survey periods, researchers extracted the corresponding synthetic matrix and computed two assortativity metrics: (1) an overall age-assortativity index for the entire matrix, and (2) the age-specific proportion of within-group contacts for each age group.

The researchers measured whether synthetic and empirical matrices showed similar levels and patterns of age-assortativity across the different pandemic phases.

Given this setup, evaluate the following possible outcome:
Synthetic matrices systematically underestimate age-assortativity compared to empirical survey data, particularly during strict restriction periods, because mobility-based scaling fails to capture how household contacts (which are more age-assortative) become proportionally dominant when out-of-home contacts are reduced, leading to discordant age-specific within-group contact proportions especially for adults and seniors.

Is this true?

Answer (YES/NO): NO